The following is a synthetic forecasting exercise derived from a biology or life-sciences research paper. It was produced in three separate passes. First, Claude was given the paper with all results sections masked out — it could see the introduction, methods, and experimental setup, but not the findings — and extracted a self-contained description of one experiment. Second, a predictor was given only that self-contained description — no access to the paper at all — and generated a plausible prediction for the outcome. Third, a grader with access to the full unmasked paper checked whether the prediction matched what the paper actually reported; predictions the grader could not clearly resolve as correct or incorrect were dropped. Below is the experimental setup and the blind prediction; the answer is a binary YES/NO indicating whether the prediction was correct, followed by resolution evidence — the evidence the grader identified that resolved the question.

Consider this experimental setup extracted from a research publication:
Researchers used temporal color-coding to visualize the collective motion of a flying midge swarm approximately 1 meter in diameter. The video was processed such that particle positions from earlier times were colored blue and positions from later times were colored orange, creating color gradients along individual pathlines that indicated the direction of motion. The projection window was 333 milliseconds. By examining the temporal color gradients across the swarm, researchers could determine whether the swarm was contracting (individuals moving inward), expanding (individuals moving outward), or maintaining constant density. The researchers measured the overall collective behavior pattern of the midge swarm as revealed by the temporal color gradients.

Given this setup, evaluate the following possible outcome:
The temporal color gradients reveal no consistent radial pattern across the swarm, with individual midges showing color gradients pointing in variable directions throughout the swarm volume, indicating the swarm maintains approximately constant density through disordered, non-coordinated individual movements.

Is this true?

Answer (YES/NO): NO